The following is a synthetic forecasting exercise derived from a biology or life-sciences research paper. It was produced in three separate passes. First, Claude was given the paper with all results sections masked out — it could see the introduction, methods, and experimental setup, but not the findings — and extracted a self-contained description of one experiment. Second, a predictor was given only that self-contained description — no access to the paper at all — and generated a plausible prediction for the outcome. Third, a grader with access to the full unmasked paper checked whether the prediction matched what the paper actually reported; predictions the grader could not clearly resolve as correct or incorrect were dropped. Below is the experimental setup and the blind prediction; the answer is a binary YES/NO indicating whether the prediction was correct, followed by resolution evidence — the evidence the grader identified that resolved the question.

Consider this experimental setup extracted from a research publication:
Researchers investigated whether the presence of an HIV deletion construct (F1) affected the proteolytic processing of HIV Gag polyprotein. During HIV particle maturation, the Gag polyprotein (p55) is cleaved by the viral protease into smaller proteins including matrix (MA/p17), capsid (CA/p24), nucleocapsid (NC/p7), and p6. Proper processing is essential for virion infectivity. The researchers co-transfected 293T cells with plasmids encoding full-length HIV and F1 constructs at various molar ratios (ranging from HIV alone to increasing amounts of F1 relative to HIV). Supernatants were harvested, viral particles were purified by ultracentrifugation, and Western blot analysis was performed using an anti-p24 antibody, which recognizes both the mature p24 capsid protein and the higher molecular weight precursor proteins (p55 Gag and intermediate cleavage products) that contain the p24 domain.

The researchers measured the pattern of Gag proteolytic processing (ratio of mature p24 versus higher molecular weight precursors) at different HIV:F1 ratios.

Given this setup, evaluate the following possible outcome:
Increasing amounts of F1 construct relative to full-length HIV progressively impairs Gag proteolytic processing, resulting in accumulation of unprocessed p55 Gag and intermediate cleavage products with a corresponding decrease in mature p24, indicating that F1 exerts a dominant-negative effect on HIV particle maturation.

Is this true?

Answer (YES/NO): YES